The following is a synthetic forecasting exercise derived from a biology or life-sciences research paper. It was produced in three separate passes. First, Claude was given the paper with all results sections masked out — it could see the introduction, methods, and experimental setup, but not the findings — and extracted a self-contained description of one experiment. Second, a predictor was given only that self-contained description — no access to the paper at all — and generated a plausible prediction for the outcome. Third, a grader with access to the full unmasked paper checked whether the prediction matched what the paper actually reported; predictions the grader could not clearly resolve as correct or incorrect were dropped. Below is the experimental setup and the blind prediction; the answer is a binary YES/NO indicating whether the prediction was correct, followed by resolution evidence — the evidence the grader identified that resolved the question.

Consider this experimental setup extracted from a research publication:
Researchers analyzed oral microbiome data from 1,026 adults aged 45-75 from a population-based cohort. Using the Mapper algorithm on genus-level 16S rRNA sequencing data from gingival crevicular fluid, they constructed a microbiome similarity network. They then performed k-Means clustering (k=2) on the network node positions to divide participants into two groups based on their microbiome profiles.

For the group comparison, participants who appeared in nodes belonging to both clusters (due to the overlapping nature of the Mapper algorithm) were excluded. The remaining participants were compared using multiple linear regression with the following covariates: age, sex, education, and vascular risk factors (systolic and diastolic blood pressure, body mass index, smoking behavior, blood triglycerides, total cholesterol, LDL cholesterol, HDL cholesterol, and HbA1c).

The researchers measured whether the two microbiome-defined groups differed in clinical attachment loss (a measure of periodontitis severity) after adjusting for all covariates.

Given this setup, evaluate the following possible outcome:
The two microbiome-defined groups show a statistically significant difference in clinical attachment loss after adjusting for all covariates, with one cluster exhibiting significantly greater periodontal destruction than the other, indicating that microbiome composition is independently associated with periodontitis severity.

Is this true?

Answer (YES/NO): YES